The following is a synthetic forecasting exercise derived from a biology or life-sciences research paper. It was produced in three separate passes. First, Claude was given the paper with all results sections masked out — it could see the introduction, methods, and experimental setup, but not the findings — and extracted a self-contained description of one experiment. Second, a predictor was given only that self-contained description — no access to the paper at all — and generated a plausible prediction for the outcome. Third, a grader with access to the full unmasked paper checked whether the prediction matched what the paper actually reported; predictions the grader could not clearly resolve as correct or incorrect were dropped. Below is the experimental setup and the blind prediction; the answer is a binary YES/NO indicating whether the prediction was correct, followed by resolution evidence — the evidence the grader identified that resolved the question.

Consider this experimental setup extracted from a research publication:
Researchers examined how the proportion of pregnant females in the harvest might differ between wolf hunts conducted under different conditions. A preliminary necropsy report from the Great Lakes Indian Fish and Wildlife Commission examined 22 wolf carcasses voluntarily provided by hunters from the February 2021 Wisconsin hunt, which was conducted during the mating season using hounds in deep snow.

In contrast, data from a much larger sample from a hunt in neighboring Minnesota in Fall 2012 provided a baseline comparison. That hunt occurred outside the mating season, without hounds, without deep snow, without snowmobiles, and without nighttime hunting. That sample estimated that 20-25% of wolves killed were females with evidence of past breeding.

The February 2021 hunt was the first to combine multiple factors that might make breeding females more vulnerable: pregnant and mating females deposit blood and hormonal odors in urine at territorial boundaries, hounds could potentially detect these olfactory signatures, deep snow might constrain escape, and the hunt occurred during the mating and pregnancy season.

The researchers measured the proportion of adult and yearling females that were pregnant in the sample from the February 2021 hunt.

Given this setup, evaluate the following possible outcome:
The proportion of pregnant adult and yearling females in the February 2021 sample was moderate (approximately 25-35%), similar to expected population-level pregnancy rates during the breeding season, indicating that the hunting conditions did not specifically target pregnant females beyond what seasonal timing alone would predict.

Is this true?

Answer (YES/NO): NO